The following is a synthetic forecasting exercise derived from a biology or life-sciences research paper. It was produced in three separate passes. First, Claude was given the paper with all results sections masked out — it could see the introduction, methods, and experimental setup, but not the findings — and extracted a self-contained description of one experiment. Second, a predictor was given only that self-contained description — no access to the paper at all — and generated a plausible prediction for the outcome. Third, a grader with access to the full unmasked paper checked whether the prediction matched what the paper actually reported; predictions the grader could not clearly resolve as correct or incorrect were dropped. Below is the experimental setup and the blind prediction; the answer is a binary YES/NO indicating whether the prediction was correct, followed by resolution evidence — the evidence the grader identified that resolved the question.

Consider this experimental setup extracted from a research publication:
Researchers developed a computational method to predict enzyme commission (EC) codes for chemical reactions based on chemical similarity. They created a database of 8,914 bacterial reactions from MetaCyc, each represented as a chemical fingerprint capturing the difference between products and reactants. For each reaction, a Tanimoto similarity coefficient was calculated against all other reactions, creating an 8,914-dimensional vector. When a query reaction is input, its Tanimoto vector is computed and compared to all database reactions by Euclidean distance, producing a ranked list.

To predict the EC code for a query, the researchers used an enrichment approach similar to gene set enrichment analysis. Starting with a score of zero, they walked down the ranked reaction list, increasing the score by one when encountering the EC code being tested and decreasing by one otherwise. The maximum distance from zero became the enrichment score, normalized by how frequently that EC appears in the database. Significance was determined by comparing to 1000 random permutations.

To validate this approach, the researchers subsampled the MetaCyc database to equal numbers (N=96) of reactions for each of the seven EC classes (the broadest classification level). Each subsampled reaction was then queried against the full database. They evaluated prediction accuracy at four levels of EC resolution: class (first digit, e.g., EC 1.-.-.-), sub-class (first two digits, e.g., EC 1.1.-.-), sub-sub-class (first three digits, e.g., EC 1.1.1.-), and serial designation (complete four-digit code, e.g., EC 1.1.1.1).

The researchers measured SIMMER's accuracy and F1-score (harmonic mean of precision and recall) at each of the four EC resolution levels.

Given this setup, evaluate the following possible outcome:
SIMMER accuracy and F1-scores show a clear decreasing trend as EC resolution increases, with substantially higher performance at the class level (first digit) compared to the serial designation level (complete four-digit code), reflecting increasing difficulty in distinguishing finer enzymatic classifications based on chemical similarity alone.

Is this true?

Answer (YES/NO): YES